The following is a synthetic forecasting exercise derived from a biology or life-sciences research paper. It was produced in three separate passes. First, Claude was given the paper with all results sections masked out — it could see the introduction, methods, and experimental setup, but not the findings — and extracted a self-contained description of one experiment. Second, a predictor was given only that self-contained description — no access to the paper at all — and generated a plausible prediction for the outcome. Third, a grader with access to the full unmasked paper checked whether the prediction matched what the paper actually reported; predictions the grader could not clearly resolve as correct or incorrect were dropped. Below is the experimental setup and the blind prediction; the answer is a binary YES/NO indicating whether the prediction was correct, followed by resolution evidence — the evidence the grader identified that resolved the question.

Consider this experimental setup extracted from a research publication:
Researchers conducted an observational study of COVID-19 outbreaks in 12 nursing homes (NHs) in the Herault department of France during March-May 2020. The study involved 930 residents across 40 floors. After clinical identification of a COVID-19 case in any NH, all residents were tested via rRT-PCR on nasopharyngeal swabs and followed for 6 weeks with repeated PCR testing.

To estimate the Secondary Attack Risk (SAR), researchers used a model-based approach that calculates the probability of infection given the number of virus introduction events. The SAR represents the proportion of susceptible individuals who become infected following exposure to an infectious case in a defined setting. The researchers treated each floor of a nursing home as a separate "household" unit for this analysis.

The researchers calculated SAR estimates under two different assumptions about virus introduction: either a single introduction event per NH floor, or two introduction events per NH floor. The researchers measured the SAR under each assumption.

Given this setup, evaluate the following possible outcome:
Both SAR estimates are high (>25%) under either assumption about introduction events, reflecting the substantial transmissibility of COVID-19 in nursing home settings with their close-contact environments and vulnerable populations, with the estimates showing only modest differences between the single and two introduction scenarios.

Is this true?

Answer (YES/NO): NO